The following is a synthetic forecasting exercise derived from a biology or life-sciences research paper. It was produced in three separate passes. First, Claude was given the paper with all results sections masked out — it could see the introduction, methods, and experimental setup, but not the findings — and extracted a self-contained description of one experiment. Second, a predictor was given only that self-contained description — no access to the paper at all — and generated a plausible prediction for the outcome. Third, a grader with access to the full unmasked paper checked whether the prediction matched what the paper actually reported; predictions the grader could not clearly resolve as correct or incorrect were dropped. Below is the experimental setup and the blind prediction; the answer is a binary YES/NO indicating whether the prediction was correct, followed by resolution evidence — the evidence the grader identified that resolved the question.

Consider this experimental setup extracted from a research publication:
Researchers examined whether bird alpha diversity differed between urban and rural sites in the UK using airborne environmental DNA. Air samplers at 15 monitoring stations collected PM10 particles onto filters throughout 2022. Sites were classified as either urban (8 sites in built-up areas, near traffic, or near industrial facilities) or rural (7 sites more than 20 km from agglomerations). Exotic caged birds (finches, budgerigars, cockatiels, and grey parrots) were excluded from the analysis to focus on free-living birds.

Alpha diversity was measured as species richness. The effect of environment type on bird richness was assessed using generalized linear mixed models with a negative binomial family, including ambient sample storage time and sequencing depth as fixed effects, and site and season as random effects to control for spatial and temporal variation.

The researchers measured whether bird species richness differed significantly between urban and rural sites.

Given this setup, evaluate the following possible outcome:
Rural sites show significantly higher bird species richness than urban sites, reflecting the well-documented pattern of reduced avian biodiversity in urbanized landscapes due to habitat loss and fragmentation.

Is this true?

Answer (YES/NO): NO